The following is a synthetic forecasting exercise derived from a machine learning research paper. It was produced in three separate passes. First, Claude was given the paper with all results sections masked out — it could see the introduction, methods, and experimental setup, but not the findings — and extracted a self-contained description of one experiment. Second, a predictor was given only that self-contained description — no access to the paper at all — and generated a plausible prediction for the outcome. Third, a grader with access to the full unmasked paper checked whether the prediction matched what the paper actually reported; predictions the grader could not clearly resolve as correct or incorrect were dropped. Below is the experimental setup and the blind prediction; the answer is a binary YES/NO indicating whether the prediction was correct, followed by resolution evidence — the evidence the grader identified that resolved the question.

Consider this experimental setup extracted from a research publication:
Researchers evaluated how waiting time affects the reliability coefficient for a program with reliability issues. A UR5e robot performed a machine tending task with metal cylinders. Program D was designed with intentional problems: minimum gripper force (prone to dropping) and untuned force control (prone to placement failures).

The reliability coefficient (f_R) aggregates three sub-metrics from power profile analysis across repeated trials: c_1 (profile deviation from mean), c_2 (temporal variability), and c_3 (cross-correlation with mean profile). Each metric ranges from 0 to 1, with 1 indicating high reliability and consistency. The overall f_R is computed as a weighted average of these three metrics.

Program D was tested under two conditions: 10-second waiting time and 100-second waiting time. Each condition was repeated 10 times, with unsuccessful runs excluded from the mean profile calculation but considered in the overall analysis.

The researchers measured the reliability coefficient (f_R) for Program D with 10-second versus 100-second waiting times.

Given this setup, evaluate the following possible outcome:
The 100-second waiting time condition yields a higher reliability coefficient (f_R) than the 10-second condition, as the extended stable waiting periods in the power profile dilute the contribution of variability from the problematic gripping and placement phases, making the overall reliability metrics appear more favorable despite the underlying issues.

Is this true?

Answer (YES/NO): YES